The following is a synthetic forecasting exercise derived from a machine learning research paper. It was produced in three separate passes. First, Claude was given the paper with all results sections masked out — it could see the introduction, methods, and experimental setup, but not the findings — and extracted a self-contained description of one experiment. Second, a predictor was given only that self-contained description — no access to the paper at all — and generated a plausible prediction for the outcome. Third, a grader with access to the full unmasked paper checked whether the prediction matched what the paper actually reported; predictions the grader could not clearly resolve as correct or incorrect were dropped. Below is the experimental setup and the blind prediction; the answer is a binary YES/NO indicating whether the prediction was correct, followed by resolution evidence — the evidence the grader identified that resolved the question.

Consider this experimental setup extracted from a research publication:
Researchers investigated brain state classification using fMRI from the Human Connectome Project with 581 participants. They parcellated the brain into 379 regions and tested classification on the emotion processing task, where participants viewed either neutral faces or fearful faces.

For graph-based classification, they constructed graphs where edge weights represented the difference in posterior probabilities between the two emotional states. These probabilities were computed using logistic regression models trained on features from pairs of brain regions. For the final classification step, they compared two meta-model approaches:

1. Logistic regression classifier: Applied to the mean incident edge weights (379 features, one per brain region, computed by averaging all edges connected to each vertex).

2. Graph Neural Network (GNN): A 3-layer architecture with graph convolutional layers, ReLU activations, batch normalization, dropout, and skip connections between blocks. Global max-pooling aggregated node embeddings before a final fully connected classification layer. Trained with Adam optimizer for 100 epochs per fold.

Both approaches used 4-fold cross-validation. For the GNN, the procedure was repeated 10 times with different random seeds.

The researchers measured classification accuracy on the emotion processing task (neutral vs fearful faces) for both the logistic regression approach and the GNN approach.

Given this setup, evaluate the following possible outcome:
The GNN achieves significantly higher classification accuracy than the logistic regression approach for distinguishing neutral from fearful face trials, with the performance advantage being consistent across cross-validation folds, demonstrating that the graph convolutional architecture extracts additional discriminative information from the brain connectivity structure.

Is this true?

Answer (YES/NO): NO